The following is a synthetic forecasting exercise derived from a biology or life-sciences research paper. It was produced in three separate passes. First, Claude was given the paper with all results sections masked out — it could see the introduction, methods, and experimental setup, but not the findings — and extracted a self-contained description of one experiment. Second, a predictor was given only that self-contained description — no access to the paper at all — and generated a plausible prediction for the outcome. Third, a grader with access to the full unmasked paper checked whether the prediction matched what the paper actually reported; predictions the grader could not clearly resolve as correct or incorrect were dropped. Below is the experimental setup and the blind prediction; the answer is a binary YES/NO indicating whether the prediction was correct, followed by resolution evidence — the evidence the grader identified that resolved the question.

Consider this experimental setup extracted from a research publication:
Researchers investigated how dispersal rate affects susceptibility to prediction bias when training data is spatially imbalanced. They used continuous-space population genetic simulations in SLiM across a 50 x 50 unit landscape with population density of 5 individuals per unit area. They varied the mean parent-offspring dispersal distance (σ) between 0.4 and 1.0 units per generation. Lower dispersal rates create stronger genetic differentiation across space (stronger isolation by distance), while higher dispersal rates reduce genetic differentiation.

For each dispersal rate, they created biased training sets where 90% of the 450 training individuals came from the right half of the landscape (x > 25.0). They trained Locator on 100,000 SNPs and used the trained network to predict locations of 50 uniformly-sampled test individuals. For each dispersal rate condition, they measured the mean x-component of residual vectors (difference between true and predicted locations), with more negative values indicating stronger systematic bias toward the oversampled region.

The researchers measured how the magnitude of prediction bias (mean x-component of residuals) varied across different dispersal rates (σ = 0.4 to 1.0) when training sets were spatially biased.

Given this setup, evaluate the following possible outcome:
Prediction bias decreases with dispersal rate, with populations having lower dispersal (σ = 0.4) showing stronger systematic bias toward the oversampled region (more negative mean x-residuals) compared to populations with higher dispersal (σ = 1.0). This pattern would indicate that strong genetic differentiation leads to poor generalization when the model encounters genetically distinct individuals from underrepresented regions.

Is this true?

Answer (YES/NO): NO